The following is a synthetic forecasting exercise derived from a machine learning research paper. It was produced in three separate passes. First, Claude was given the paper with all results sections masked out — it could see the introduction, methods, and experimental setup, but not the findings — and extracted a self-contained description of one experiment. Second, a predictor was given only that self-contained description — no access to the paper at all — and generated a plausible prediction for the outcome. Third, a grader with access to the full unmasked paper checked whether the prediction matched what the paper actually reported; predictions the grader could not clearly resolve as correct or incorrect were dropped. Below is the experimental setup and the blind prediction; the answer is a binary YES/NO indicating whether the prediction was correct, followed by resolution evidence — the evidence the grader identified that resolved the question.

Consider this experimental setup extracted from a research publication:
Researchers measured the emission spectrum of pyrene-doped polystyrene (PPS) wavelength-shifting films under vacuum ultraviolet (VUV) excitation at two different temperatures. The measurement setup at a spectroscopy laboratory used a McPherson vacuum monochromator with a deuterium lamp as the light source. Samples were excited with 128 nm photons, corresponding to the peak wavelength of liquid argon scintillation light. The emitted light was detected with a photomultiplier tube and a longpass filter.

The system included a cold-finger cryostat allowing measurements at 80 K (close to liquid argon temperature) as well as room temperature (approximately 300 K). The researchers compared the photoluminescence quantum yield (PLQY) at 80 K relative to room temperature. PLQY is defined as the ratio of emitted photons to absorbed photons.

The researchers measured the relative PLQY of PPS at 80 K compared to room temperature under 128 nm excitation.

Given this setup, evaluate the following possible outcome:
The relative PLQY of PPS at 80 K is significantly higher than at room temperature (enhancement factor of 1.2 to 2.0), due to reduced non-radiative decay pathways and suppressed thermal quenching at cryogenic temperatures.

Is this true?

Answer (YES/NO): NO